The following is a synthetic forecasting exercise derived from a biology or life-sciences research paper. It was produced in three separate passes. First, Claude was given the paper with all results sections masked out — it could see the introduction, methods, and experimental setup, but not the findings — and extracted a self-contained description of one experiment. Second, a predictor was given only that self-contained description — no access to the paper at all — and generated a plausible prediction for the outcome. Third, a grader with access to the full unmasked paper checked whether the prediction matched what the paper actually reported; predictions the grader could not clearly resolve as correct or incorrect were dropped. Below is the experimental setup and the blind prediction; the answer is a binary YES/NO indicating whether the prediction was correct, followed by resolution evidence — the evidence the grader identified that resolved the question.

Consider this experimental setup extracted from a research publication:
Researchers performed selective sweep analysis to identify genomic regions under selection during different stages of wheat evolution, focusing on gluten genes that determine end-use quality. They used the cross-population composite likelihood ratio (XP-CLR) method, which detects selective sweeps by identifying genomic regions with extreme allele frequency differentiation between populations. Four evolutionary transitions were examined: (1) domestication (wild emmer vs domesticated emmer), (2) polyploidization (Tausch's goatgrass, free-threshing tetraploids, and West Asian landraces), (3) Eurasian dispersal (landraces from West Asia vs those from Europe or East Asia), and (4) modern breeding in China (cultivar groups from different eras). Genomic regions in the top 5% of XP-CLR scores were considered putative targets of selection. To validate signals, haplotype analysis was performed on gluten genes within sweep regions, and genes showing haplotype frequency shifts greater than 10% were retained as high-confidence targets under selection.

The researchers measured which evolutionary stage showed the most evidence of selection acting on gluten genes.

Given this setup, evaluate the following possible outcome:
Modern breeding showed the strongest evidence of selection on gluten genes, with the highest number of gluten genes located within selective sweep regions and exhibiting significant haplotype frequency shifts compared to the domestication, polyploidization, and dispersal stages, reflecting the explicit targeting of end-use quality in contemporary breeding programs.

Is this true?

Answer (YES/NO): YES